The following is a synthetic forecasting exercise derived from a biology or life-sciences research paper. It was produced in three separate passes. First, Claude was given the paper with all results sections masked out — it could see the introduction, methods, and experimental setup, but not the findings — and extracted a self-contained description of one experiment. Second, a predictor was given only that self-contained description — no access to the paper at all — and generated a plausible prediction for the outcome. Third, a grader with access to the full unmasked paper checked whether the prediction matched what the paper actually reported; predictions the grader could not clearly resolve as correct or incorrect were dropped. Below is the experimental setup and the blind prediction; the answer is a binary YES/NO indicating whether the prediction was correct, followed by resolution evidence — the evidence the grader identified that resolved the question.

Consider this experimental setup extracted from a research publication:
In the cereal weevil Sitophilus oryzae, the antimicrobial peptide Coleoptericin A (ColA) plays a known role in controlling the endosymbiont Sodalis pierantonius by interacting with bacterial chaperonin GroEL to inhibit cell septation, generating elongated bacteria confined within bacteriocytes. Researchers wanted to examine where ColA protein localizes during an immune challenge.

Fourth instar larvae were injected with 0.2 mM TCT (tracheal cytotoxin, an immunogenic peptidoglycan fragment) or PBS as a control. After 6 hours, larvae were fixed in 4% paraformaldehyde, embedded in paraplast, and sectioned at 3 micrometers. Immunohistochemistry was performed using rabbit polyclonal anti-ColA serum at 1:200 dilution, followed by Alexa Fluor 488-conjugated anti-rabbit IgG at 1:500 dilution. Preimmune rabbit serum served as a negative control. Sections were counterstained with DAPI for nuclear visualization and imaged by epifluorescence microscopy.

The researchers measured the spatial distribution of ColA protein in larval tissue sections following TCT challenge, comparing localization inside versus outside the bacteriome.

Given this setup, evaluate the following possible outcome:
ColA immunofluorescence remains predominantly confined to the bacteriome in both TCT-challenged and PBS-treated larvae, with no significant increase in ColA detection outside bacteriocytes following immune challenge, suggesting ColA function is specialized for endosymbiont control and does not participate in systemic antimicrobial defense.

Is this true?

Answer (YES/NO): NO